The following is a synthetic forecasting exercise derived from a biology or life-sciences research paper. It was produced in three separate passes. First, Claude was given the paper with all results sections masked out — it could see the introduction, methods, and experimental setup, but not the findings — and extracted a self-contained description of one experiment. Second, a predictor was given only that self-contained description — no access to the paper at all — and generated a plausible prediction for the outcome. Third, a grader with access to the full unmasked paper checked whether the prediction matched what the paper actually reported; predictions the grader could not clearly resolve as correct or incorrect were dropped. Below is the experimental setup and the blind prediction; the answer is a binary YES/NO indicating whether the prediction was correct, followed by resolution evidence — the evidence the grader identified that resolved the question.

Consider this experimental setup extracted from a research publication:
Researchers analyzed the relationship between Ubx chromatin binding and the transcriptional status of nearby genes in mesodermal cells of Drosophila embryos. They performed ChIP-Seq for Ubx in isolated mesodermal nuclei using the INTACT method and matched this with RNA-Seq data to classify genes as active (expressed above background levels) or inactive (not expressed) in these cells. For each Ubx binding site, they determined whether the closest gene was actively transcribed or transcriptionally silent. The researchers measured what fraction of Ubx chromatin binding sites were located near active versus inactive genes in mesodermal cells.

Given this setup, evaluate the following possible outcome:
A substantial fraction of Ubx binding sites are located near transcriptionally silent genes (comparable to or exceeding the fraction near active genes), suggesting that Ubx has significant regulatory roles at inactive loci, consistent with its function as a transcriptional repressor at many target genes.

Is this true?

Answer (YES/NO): YES